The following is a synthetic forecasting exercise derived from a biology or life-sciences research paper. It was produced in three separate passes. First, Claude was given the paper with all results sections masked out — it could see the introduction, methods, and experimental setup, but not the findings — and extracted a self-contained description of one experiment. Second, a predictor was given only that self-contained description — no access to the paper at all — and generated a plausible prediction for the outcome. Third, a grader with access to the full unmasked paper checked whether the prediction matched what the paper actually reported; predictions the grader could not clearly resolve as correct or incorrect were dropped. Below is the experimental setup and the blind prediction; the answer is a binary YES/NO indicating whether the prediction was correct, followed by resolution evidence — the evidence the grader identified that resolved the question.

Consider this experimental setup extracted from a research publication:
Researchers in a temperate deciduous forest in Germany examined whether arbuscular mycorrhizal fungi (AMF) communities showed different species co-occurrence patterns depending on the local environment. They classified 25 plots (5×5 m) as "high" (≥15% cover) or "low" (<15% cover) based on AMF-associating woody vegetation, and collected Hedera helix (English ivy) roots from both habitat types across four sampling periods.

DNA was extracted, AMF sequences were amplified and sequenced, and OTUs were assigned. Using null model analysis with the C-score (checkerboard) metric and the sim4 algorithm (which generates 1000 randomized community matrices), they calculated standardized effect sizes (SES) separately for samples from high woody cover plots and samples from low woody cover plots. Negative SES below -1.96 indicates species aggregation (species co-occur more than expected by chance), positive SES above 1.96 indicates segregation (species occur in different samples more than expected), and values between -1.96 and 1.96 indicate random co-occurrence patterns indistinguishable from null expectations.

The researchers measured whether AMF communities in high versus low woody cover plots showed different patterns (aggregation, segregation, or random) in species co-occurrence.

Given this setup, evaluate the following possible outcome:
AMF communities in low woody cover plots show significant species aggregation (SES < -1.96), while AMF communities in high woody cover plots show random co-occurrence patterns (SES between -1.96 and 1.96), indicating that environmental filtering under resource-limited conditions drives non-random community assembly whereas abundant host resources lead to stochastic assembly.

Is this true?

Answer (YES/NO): NO